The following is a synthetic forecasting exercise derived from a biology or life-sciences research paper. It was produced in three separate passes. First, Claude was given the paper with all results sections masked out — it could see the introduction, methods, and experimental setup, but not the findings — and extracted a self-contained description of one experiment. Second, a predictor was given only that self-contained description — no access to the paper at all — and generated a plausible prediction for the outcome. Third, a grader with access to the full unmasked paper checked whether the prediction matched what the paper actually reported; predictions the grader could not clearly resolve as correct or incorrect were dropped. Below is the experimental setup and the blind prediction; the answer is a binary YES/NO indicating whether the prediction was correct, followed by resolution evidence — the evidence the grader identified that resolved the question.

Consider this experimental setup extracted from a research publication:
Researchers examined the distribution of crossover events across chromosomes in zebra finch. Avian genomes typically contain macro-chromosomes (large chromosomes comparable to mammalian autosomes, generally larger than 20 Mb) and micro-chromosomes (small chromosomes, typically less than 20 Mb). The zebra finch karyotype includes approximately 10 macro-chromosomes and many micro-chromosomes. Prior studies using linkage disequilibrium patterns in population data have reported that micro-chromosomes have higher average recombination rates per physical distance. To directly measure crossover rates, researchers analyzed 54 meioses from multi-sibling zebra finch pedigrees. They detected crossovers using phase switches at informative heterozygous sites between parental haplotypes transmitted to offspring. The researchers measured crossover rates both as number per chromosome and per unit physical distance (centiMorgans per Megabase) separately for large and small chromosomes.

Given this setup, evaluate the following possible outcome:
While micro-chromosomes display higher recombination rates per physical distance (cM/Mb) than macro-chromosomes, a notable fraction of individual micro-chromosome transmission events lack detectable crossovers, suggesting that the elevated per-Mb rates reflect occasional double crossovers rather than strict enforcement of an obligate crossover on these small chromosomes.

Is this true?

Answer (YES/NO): NO